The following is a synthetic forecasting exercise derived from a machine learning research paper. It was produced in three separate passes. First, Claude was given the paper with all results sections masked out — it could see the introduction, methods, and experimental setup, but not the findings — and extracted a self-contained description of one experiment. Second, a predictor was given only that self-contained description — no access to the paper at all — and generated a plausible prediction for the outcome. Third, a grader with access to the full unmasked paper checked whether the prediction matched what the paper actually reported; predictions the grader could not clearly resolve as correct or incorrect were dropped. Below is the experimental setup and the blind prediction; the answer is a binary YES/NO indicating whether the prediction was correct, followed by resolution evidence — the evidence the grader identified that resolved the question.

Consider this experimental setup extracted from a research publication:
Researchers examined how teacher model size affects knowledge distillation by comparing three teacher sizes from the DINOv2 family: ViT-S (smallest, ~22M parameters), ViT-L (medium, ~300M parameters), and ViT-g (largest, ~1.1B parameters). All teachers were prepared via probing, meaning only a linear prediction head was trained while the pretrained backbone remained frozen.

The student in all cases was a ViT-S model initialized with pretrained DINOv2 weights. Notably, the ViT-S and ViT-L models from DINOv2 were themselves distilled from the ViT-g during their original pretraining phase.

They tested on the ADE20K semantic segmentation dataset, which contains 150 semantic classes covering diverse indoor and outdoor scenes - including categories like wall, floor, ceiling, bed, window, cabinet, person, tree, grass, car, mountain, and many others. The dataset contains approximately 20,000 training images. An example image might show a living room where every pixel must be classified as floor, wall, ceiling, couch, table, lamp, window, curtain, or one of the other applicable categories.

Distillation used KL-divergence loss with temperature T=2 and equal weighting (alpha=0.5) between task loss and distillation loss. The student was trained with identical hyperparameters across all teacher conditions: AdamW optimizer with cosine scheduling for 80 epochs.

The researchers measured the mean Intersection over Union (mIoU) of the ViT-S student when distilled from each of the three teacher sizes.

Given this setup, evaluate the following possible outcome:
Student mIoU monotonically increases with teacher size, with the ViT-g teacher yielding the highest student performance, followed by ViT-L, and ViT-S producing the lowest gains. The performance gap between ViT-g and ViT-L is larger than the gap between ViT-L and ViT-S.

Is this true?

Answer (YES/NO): NO